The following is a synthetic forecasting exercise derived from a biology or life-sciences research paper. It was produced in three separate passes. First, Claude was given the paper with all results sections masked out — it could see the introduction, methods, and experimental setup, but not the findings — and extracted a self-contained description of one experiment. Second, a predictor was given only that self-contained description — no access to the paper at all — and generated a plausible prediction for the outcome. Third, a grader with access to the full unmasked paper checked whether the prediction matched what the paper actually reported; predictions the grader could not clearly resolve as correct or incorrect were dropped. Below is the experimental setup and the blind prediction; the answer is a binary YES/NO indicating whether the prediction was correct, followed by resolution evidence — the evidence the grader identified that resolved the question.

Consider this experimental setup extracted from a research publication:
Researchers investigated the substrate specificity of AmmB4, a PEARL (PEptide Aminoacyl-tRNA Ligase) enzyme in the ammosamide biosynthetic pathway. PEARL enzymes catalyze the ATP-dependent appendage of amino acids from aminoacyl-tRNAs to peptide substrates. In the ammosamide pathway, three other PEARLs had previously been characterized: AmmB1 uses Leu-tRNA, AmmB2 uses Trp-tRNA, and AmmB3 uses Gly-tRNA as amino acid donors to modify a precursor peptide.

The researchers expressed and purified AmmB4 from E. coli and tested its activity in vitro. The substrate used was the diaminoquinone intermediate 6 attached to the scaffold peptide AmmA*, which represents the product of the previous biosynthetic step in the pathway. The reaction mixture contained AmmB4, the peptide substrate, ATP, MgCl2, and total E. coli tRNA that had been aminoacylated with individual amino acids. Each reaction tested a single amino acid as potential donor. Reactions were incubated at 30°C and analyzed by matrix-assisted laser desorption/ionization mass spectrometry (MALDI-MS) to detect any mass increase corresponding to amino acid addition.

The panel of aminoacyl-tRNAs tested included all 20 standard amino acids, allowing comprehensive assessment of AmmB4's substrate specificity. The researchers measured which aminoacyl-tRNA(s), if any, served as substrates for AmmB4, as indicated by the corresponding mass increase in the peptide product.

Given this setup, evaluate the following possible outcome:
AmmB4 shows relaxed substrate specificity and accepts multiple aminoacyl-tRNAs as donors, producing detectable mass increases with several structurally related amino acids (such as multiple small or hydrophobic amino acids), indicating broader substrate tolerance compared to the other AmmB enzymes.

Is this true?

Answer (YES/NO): NO